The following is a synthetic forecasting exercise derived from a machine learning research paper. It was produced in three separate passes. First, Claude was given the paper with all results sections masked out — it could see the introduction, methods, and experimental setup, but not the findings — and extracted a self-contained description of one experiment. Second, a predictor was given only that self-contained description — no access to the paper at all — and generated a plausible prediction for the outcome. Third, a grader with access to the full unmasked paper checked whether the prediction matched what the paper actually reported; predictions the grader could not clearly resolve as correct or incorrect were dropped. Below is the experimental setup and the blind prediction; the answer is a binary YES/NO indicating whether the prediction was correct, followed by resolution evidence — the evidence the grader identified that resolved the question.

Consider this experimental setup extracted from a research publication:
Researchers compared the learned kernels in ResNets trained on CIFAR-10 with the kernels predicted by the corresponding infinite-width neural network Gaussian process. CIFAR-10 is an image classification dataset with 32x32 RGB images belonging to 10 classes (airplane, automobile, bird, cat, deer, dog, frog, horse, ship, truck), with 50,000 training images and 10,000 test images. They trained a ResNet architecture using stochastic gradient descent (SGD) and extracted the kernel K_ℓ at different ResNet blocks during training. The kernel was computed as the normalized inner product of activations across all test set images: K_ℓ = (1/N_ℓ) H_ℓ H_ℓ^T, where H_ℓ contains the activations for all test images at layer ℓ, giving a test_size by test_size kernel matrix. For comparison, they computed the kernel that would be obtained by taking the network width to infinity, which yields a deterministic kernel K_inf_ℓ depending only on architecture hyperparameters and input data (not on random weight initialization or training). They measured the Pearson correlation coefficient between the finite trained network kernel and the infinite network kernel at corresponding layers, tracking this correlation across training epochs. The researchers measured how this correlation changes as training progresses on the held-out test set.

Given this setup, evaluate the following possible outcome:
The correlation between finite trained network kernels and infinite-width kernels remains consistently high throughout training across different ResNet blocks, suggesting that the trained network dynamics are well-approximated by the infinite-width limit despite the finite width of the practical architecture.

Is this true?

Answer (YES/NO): NO